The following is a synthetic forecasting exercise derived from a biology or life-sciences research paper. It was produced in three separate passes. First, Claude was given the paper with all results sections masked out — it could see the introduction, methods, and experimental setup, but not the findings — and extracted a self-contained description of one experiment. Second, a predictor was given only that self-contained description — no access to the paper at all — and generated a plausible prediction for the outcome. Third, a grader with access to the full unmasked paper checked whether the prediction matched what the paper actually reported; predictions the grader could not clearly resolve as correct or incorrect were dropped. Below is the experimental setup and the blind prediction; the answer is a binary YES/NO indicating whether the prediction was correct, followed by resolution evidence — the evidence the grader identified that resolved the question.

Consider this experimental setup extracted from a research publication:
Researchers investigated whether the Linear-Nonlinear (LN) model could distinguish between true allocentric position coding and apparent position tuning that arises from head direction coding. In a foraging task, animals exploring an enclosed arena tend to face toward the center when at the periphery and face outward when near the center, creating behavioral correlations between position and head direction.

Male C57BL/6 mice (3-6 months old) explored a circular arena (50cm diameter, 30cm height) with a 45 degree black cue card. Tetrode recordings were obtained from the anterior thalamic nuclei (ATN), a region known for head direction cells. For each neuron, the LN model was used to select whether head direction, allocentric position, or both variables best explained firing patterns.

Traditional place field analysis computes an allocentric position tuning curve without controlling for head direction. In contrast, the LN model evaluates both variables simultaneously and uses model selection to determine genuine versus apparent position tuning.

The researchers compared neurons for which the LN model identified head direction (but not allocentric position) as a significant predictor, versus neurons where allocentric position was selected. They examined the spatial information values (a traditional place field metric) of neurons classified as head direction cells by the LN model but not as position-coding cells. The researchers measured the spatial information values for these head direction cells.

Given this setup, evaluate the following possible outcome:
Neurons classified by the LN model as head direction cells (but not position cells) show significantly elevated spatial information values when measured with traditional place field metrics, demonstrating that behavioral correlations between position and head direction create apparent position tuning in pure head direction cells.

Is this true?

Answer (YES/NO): YES